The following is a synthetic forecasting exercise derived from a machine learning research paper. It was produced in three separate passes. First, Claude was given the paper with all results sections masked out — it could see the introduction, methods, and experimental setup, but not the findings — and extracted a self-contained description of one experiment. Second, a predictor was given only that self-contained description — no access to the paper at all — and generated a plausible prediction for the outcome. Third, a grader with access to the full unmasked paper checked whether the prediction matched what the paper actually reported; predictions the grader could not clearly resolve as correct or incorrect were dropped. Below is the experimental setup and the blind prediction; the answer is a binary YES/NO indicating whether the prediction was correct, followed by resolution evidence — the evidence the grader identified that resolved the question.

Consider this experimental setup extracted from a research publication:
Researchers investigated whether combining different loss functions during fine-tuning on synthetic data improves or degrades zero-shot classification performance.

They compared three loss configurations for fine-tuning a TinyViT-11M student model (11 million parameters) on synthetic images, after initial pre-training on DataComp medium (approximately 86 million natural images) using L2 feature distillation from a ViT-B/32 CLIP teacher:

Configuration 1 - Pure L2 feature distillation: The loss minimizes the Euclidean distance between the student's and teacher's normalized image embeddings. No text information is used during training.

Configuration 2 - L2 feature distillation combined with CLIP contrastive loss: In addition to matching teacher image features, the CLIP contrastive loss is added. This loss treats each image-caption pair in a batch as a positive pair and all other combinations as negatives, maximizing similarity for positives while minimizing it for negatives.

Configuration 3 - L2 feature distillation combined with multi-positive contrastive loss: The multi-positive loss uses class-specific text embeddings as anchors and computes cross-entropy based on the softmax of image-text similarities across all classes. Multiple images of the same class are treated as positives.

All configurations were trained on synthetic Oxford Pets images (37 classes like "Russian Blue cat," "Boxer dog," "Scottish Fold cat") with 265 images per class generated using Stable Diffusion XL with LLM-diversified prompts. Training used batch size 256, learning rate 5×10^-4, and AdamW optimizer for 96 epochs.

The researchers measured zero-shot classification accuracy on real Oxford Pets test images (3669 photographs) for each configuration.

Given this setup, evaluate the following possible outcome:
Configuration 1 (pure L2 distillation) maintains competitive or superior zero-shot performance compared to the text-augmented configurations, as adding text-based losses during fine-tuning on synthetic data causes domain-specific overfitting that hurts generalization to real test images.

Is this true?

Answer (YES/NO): YES